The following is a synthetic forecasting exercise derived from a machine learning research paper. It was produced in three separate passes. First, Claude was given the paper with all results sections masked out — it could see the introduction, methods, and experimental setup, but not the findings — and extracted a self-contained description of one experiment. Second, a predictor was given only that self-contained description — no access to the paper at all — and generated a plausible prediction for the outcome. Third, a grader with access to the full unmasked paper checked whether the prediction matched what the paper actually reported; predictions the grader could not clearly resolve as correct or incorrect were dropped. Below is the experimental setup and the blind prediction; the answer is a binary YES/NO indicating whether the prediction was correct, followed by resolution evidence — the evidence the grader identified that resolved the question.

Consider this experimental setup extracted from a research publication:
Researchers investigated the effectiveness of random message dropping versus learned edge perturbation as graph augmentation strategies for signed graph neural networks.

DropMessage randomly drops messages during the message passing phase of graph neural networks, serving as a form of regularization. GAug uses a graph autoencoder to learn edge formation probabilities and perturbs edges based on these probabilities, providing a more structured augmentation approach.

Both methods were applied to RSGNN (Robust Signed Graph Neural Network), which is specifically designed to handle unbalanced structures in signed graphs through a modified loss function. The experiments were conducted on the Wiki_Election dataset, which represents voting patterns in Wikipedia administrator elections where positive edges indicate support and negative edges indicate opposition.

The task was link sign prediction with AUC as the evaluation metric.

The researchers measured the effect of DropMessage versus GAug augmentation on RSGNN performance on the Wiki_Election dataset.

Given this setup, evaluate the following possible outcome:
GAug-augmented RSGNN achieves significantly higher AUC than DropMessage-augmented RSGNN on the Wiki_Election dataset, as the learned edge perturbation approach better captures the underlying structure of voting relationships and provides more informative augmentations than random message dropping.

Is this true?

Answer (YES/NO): YES